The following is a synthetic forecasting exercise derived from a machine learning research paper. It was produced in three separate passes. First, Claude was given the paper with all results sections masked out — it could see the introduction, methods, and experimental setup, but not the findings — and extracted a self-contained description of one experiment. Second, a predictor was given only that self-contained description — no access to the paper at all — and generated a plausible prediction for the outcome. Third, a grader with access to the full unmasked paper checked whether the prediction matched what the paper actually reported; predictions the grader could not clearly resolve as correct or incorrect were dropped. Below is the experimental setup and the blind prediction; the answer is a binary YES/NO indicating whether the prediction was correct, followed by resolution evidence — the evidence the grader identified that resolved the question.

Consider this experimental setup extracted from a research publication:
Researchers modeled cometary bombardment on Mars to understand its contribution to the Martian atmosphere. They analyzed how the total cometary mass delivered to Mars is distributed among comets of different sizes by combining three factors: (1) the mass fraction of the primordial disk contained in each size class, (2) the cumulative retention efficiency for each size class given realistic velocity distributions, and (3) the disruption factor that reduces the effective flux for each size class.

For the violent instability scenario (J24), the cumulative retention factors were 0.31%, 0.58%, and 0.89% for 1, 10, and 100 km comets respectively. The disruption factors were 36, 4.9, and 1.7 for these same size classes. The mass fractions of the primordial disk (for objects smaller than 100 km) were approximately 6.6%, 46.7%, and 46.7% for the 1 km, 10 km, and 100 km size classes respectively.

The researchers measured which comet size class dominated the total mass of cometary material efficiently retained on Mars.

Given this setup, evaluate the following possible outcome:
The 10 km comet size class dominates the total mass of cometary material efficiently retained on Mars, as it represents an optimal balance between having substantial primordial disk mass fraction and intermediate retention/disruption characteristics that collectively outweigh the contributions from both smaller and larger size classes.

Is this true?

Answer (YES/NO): NO